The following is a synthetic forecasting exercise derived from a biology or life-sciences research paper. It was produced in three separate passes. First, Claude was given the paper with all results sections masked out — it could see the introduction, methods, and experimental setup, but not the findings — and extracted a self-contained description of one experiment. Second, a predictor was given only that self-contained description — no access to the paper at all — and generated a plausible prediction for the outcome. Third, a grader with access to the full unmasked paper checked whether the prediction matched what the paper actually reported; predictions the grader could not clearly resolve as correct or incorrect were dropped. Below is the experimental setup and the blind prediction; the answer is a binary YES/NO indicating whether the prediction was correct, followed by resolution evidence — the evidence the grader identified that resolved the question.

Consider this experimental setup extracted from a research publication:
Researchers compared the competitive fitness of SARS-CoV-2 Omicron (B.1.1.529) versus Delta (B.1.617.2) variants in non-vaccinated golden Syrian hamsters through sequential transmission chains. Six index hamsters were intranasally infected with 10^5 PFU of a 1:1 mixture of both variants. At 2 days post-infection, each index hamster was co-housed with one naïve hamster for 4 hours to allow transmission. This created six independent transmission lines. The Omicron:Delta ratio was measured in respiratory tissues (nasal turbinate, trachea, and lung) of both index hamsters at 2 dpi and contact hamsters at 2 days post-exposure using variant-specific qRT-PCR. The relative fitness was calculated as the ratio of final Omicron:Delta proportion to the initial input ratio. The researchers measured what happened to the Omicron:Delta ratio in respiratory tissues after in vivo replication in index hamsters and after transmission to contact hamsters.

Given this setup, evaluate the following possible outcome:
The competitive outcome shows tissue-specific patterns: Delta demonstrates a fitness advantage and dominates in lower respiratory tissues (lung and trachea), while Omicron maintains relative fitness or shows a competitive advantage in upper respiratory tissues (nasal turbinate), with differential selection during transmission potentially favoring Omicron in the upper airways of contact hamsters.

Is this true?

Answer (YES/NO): NO